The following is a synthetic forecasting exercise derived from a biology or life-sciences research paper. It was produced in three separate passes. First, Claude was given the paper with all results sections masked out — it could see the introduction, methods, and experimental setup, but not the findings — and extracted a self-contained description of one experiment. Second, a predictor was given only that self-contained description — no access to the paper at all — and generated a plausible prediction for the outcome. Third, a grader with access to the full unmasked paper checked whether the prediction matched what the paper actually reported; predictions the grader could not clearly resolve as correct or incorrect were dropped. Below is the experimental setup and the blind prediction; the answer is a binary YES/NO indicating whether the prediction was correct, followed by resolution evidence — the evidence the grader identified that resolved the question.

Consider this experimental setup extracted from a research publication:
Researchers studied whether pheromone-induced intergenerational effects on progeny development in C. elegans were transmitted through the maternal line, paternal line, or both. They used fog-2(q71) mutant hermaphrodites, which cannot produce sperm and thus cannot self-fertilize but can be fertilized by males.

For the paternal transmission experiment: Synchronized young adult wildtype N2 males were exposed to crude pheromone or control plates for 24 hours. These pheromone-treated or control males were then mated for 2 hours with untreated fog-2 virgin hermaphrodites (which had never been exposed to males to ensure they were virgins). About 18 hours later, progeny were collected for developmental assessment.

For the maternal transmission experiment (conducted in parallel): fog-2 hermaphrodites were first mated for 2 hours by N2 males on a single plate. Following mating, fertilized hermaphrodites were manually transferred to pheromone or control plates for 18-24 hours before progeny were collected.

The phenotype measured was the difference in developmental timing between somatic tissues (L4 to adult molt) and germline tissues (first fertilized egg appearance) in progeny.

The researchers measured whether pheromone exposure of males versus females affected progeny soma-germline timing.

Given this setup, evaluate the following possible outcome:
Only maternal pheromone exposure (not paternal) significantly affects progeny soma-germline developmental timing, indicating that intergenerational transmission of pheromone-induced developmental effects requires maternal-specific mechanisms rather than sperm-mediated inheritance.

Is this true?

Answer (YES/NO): YES